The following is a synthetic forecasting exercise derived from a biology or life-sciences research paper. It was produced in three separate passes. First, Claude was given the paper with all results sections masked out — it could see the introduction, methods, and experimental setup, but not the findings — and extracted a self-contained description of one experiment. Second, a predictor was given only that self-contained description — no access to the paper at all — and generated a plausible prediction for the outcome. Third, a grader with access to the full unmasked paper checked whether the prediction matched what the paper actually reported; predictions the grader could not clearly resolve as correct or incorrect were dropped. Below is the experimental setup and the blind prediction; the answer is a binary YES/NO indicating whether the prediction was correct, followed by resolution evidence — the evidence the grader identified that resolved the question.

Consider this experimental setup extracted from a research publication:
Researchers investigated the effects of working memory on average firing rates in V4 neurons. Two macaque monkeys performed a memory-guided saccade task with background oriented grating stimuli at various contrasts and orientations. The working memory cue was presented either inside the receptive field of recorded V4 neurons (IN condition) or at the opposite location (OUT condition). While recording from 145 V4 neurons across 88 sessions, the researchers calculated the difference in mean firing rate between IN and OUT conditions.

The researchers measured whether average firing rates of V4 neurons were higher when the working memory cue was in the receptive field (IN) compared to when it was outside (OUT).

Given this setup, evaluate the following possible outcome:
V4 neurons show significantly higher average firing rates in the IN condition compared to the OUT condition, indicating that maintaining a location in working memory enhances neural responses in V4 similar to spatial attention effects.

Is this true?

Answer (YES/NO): NO